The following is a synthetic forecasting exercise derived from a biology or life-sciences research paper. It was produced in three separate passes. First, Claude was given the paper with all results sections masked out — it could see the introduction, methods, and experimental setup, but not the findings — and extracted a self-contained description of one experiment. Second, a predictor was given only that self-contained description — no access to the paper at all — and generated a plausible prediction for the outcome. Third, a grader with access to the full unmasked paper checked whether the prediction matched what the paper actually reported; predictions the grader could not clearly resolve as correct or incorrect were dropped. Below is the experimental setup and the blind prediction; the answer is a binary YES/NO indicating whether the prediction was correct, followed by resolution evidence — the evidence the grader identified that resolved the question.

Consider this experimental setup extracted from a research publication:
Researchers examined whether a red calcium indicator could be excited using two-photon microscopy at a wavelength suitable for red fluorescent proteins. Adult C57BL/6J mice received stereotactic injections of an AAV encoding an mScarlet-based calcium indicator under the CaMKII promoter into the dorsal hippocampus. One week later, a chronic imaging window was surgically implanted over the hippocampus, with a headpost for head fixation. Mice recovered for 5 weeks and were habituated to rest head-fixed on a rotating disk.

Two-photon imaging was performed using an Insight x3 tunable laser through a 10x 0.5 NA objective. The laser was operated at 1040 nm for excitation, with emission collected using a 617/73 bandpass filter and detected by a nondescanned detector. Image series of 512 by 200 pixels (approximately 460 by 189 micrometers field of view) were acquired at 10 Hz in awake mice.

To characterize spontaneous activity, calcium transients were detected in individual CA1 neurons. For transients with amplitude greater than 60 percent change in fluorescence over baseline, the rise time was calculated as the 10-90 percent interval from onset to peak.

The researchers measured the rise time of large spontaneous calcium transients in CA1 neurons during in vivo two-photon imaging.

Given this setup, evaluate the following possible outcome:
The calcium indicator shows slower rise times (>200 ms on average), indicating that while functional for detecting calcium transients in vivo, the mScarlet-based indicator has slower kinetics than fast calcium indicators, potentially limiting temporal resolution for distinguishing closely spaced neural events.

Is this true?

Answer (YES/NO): YES